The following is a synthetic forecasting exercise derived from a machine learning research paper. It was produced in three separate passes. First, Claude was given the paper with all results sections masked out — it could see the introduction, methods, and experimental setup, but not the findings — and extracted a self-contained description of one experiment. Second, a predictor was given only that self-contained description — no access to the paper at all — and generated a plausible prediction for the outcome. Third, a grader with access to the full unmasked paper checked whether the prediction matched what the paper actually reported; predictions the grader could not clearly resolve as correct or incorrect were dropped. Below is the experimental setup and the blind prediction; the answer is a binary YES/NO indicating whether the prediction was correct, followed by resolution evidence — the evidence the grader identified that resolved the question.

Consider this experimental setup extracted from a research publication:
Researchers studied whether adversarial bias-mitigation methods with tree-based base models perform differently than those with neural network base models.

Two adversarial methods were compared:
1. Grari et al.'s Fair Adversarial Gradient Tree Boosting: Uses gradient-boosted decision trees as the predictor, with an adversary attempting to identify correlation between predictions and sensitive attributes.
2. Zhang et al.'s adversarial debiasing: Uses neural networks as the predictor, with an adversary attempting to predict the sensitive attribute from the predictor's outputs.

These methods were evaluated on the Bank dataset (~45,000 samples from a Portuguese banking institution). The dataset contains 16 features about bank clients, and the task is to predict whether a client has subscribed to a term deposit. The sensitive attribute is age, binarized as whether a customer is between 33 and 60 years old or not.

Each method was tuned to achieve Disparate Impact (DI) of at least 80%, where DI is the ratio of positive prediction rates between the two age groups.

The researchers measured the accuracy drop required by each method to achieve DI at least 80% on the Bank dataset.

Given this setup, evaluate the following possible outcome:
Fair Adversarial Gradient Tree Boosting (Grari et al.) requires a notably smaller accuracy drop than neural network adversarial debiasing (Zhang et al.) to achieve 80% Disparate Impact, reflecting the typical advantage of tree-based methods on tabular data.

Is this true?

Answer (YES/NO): NO